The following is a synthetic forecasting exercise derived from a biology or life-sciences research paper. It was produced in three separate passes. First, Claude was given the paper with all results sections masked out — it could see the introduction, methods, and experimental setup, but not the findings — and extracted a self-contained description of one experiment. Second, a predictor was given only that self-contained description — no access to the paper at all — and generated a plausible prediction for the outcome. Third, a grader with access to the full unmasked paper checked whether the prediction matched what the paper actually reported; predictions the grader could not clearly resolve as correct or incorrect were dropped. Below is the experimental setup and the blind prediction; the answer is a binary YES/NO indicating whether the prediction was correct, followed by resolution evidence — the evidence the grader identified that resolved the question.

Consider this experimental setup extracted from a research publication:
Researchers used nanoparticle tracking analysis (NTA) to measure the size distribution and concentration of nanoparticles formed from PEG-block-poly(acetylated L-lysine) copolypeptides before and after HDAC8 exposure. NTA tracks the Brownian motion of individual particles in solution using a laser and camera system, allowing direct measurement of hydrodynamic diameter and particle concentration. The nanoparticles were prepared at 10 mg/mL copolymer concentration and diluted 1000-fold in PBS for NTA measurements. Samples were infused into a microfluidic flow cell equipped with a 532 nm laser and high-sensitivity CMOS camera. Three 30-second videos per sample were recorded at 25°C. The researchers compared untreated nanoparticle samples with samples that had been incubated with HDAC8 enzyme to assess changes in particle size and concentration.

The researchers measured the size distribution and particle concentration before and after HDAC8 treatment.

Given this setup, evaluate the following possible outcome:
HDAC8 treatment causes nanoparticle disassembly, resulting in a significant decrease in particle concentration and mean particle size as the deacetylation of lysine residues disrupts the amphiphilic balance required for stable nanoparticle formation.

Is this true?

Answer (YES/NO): NO